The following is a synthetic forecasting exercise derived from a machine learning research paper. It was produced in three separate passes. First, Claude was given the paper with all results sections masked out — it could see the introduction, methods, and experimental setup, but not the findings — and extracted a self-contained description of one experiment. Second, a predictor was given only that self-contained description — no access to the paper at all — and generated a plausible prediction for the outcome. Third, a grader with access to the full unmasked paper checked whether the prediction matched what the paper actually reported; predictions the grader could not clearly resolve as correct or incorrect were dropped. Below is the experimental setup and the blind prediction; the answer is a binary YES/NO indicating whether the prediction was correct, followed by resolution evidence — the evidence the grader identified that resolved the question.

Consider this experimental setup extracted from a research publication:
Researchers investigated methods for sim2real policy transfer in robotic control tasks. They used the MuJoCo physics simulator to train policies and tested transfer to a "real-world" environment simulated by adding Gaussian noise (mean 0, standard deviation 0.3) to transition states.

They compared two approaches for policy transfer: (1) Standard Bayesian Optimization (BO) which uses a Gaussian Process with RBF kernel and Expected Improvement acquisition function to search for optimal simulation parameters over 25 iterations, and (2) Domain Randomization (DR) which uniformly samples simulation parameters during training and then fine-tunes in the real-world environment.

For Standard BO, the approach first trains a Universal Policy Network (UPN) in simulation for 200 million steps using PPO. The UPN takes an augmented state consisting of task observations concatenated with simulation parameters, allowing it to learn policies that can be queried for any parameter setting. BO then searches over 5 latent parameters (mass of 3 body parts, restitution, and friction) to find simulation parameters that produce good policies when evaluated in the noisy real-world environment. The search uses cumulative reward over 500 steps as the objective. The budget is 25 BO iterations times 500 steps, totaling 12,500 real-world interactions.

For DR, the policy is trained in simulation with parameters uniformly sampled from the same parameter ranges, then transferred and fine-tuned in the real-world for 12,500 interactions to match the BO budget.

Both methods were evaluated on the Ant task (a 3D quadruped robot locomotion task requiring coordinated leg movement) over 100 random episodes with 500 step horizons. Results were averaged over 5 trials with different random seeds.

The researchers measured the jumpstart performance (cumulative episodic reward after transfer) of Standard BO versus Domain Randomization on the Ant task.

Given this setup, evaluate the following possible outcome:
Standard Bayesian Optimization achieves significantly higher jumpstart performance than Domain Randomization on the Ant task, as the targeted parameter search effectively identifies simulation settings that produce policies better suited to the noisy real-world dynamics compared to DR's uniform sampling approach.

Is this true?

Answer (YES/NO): YES